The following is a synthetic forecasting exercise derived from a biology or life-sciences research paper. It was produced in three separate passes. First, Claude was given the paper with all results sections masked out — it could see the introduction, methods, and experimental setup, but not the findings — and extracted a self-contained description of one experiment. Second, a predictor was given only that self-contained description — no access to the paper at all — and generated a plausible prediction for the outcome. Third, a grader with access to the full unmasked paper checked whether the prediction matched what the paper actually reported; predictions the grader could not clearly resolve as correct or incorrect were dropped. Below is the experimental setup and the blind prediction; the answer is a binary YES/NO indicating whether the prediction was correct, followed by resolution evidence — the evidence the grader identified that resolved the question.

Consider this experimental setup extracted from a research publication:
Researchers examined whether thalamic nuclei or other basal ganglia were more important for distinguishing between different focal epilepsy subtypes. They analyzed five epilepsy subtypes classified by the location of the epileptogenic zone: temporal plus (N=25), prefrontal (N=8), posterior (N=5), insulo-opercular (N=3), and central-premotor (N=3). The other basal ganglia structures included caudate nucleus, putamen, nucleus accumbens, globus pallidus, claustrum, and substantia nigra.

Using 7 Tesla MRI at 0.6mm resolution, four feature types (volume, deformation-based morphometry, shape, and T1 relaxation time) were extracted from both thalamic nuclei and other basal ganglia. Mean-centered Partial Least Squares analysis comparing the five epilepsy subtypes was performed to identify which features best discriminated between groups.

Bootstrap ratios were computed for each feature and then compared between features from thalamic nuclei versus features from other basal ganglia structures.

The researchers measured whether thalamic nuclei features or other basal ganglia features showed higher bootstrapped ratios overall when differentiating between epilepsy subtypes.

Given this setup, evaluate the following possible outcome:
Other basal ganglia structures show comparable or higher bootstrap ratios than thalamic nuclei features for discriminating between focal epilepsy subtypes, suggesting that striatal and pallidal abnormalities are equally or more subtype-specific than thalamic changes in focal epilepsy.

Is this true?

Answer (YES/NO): NO